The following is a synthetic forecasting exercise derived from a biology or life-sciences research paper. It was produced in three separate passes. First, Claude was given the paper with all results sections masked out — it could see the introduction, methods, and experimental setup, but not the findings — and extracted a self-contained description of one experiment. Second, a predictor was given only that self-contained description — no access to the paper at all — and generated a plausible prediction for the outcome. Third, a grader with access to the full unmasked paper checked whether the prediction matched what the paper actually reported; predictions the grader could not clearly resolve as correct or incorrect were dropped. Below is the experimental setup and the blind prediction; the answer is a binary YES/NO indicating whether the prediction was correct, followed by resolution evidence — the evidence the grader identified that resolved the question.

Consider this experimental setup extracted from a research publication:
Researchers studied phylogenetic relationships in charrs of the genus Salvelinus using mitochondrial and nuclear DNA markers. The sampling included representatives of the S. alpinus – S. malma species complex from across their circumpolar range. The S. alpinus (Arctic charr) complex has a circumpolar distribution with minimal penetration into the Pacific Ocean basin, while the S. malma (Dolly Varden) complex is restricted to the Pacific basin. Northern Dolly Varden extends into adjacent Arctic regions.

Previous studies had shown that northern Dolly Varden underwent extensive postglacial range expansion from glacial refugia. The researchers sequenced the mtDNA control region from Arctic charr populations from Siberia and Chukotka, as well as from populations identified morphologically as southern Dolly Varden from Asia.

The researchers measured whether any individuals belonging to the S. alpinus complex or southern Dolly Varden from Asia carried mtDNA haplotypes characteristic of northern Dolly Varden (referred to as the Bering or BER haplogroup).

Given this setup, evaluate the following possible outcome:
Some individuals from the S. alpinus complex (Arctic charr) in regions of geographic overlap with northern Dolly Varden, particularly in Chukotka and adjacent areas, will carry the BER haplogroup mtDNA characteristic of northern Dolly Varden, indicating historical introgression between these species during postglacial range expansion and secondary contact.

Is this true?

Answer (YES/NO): YES